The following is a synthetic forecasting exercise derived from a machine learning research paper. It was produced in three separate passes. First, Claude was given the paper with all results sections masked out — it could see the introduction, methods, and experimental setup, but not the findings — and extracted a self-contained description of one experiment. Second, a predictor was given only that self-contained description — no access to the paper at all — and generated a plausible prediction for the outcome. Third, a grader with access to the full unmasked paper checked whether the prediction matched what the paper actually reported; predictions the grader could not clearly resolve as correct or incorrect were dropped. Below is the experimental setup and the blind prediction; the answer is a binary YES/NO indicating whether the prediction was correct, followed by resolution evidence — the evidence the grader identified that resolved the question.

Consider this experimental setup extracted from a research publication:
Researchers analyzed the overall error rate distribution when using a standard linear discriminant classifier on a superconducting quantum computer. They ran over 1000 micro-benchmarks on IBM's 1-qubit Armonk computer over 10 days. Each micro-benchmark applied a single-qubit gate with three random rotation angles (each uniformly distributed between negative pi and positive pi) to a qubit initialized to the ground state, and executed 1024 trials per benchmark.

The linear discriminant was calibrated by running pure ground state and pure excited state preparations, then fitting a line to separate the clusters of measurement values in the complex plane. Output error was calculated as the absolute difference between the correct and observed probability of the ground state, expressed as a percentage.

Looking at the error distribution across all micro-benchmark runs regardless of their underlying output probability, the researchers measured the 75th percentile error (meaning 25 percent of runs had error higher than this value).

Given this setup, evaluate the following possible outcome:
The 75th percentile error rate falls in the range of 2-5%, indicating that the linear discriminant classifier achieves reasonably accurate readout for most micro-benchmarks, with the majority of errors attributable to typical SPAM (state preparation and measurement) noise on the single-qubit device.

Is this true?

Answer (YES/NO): NO